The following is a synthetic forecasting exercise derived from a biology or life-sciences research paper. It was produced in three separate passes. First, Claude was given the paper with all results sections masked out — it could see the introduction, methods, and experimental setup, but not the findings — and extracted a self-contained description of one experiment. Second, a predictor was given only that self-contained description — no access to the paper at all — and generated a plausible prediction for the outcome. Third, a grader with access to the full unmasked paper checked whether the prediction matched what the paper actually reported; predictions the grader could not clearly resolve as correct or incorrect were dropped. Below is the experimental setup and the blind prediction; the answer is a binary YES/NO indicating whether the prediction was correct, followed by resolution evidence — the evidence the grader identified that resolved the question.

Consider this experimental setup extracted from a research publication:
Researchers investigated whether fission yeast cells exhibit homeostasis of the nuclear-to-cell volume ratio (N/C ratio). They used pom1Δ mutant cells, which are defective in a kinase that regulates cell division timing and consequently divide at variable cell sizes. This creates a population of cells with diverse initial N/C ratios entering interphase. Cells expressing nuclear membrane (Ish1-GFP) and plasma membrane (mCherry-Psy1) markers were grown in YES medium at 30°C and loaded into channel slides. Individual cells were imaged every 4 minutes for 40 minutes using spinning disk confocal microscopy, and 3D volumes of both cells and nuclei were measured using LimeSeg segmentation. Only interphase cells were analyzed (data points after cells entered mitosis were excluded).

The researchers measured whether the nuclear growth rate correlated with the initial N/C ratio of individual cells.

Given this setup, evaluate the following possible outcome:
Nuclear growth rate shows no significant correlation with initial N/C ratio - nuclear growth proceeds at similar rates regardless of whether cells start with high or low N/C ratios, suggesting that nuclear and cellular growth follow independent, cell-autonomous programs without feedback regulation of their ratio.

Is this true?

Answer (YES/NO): NO